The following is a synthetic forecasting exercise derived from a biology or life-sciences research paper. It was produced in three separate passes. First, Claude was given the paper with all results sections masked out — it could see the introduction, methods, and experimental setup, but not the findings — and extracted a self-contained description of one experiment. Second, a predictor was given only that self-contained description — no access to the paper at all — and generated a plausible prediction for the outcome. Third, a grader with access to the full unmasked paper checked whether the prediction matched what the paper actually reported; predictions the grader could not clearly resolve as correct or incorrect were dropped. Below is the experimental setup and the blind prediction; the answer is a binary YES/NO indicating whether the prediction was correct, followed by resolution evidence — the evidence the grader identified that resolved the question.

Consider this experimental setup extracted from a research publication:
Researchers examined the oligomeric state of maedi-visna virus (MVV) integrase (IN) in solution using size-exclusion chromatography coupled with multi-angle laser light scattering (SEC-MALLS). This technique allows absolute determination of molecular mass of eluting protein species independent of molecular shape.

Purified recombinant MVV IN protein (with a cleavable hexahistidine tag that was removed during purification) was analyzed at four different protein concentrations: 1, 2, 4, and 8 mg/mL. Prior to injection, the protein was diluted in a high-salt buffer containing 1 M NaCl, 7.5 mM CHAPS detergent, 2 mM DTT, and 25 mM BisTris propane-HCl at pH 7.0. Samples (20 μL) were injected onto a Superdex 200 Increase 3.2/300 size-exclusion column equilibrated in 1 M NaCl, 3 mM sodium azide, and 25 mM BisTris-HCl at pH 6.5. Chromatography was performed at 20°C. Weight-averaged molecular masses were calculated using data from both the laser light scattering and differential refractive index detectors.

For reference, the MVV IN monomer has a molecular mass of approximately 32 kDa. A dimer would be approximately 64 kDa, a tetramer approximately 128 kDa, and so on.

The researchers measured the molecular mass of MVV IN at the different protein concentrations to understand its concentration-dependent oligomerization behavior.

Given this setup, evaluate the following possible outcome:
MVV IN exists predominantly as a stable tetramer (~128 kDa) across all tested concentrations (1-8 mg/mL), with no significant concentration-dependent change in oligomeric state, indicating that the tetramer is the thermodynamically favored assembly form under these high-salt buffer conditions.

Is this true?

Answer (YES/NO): NO